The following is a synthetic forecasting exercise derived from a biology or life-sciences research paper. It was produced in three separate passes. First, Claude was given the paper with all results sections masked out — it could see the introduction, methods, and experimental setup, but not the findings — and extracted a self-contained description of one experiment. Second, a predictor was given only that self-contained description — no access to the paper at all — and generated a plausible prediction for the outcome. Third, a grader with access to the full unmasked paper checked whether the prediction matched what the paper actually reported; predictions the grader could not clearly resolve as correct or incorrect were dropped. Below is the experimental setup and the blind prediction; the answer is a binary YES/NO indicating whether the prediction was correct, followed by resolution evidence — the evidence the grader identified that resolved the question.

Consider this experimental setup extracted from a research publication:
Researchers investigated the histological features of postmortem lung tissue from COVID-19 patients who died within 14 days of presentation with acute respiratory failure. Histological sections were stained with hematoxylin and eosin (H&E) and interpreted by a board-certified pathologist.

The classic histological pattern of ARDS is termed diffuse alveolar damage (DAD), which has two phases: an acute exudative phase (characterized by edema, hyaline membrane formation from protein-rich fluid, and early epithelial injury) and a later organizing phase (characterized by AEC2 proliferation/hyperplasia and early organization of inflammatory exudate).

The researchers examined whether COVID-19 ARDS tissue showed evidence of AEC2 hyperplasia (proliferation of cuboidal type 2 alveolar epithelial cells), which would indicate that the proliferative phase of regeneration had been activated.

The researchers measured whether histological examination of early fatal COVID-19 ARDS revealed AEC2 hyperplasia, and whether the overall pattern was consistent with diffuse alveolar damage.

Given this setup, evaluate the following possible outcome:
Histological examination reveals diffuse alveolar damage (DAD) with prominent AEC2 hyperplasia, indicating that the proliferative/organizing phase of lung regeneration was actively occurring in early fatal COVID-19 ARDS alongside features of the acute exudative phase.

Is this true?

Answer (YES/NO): YES